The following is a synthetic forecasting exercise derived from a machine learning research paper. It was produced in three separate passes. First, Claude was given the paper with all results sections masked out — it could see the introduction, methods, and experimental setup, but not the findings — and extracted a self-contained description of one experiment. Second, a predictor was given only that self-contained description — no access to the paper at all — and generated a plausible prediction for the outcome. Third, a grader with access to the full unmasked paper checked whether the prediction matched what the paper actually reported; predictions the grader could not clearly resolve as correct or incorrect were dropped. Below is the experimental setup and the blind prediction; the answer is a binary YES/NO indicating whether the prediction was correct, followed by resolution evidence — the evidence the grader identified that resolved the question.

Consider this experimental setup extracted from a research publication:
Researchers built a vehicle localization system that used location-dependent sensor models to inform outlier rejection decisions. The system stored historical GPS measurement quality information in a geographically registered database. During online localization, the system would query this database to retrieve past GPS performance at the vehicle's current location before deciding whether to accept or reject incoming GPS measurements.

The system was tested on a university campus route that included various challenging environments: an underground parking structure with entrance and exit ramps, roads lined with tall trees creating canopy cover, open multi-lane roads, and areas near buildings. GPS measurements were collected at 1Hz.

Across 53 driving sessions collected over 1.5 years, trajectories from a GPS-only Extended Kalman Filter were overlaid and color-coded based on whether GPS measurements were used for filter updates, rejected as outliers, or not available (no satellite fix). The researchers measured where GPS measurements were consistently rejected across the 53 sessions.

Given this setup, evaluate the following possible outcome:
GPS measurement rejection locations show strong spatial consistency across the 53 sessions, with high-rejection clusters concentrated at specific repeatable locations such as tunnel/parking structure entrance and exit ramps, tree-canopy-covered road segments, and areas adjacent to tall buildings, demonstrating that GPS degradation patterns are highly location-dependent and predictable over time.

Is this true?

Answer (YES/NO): YES